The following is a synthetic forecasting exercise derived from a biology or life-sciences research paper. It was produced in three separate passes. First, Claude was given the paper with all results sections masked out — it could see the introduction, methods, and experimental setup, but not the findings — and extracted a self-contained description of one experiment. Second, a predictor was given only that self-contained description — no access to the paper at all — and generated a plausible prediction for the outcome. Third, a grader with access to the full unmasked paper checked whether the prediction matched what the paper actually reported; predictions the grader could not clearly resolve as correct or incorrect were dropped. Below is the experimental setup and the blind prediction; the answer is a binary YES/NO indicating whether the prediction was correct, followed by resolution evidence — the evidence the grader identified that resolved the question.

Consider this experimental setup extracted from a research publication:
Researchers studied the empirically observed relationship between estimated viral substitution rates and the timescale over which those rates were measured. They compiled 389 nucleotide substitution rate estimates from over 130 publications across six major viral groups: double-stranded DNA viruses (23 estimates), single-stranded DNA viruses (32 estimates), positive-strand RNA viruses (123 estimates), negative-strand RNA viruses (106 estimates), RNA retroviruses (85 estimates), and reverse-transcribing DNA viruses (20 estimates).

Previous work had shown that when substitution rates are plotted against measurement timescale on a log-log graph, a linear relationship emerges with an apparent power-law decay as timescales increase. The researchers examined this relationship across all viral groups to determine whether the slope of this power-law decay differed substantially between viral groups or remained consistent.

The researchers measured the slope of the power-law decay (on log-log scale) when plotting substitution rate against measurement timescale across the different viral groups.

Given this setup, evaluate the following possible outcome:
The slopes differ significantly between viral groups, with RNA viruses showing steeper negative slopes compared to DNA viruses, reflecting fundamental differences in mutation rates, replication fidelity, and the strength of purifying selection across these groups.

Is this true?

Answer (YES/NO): NO